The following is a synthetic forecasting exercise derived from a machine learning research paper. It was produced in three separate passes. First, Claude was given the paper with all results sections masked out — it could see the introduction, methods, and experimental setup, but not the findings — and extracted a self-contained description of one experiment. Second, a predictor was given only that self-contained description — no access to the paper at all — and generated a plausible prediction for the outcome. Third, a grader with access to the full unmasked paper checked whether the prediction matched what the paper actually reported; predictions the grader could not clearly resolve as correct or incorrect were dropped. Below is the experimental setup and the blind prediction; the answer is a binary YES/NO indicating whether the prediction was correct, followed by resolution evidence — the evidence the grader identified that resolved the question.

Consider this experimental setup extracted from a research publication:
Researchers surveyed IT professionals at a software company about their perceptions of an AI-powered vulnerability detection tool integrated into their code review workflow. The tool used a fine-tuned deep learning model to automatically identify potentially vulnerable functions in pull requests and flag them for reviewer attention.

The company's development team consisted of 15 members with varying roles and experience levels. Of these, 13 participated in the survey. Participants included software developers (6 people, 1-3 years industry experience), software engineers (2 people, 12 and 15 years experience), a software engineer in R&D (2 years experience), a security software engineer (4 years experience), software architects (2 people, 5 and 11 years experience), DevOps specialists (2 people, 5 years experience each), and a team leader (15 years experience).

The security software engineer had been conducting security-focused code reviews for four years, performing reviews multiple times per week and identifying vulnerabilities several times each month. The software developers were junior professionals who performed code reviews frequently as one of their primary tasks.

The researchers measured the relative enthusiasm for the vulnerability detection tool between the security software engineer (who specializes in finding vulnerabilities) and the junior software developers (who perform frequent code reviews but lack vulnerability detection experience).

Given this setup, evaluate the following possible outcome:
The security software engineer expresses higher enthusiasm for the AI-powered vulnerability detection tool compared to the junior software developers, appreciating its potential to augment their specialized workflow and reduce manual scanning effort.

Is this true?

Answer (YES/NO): NO